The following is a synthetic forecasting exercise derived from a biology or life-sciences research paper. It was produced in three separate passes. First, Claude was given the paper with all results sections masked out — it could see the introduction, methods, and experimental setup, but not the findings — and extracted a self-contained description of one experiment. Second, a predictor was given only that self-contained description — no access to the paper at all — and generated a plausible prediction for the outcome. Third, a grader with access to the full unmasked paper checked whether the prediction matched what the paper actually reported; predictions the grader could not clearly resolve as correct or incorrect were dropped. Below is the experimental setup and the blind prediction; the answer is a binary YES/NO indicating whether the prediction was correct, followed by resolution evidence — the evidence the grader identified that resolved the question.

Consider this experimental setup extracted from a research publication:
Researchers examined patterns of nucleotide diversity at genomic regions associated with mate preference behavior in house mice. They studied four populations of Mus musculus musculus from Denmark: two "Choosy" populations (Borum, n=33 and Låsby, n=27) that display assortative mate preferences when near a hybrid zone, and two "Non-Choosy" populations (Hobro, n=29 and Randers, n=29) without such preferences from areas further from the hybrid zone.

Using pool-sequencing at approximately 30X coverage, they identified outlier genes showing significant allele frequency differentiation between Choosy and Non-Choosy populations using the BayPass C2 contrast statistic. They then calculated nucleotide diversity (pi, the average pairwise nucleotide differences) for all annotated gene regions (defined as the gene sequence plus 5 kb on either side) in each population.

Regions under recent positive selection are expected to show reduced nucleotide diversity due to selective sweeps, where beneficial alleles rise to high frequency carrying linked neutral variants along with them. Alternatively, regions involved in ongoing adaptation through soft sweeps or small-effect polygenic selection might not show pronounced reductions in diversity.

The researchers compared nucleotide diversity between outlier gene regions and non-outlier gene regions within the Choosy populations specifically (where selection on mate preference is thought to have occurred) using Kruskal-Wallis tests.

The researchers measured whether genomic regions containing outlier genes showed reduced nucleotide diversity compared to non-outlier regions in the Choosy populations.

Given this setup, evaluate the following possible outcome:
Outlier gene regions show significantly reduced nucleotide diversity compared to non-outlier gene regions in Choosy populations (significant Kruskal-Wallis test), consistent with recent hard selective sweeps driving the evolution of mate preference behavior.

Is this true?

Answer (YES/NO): NO